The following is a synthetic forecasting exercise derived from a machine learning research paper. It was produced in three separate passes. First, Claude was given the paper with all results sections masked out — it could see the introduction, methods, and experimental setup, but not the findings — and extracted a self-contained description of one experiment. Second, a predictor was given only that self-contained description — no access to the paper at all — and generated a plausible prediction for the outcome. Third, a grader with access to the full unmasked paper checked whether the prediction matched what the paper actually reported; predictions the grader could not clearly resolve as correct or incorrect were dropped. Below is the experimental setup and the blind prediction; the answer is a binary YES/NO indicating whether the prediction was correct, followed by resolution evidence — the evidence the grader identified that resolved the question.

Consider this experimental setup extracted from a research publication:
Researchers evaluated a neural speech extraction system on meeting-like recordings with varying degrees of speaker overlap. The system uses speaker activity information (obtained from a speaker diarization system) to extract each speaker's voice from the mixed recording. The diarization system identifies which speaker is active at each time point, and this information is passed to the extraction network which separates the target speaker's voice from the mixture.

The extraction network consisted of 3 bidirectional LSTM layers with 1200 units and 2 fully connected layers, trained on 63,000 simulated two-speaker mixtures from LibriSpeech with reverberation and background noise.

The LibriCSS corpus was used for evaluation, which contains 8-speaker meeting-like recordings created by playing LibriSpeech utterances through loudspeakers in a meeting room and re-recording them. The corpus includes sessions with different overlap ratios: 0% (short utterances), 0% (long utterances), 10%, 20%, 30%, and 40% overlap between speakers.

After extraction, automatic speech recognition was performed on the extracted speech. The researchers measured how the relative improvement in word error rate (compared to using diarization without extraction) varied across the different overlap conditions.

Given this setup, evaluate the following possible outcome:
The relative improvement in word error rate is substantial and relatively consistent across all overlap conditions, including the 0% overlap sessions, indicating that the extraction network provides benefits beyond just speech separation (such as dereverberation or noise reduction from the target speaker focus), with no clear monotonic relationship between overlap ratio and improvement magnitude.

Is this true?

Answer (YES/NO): NO